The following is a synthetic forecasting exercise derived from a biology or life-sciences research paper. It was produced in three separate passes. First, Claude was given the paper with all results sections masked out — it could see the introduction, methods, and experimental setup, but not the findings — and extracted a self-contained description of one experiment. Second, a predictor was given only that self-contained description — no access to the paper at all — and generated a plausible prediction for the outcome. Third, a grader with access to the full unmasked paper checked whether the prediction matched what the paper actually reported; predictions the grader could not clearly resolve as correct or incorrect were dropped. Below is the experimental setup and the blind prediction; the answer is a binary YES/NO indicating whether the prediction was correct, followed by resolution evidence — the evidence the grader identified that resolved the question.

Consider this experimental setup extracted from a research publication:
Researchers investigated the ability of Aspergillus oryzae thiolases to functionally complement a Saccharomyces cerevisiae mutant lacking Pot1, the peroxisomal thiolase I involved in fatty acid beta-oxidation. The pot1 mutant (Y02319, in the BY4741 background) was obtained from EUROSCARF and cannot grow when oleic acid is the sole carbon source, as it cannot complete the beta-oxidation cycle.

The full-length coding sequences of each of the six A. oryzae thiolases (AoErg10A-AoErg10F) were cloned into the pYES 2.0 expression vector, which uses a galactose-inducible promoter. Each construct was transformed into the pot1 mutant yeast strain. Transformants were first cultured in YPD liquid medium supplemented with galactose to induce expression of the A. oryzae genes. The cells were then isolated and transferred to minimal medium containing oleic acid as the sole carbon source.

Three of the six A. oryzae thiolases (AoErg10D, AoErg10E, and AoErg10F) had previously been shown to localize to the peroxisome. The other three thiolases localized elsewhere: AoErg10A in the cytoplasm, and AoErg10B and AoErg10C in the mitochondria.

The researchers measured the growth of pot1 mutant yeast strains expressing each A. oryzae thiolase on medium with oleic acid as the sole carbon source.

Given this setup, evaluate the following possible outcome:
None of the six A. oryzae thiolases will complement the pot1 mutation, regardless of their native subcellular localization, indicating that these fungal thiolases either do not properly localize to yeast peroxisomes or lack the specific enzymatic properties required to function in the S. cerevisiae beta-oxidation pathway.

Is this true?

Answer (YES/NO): NO